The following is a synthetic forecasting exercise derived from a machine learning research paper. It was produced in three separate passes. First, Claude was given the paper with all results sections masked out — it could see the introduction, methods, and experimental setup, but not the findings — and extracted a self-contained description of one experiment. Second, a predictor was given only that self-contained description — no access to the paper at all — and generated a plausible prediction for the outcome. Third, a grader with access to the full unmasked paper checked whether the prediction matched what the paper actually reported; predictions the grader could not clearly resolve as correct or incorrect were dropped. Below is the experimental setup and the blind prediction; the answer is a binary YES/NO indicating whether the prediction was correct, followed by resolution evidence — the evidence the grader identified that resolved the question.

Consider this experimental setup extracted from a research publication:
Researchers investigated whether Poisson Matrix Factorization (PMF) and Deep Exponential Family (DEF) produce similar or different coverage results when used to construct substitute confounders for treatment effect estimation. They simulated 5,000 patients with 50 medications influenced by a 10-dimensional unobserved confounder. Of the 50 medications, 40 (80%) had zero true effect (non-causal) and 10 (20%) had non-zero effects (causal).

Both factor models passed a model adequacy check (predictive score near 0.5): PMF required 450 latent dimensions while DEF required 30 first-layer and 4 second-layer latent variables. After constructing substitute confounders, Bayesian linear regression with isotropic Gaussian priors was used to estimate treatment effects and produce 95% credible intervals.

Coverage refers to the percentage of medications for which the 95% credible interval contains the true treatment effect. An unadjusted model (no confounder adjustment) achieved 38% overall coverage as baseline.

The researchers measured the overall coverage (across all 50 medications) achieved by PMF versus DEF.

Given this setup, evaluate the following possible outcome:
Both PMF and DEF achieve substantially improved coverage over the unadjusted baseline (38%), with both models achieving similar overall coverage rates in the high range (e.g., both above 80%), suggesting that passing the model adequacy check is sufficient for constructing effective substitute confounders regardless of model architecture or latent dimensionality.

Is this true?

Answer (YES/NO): NO